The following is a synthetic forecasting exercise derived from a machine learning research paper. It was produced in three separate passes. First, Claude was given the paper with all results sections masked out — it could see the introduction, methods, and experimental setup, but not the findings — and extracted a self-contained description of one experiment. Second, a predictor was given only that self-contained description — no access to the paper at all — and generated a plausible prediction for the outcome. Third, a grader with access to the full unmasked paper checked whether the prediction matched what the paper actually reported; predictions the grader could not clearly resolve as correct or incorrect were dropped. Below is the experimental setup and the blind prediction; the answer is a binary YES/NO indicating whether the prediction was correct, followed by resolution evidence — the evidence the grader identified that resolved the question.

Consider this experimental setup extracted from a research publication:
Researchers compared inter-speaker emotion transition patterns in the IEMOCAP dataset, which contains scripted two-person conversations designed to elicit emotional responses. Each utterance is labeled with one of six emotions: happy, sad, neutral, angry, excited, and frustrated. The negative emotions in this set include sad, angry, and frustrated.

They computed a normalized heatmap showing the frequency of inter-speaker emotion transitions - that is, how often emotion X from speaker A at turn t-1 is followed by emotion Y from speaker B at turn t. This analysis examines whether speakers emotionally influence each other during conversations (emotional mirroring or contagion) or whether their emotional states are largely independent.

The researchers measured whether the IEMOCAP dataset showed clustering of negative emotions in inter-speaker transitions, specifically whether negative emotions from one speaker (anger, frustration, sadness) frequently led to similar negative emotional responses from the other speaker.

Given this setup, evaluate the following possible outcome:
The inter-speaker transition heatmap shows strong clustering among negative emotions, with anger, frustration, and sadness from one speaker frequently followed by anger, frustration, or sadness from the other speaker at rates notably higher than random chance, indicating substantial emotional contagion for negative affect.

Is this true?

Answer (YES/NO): YES